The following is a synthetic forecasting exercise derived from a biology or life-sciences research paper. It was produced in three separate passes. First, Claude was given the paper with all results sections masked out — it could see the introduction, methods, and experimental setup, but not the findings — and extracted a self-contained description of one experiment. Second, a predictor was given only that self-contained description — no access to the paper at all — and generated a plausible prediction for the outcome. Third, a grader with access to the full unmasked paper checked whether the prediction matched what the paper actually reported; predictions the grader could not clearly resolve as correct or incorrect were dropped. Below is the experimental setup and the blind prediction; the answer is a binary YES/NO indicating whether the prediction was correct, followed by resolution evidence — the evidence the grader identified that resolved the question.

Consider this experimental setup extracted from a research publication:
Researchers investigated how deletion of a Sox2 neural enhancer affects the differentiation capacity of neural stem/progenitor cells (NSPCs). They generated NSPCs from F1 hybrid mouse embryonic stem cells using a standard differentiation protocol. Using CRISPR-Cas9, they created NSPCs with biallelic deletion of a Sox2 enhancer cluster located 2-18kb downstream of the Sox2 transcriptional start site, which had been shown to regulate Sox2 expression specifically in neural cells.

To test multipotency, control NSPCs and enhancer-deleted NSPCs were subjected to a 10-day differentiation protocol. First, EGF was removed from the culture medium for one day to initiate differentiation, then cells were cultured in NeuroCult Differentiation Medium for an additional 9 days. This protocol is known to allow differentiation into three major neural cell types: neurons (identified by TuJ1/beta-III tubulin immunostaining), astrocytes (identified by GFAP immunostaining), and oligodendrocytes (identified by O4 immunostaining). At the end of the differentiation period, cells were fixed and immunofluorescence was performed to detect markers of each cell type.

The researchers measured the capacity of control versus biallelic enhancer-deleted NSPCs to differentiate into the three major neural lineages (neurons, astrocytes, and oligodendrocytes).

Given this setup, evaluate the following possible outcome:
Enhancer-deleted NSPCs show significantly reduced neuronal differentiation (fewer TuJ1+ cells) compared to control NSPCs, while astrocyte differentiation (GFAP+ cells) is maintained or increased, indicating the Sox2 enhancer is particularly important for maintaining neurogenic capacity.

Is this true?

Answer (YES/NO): NO